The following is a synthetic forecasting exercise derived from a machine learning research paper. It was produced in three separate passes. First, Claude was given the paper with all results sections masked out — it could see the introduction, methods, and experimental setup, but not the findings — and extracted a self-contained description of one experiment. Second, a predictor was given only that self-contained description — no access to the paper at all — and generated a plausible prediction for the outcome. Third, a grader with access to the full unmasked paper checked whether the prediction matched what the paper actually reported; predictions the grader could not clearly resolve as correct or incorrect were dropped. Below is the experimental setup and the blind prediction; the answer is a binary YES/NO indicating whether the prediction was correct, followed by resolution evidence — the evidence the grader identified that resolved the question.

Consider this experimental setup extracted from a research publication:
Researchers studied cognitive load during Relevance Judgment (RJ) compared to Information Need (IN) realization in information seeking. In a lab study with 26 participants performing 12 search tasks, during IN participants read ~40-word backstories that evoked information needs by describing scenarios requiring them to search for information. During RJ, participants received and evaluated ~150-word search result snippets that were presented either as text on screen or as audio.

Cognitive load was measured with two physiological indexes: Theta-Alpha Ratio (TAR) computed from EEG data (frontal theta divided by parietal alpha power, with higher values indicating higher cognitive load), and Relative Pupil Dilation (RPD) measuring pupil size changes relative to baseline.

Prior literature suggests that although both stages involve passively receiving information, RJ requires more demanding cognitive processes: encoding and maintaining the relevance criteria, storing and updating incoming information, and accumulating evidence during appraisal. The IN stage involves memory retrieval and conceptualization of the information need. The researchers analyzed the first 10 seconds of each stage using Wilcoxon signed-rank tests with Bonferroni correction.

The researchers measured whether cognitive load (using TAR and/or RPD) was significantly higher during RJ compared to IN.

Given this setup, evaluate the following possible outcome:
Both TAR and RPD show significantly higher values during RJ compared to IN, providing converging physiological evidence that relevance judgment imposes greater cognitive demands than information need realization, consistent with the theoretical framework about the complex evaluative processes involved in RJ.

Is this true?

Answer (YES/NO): NO